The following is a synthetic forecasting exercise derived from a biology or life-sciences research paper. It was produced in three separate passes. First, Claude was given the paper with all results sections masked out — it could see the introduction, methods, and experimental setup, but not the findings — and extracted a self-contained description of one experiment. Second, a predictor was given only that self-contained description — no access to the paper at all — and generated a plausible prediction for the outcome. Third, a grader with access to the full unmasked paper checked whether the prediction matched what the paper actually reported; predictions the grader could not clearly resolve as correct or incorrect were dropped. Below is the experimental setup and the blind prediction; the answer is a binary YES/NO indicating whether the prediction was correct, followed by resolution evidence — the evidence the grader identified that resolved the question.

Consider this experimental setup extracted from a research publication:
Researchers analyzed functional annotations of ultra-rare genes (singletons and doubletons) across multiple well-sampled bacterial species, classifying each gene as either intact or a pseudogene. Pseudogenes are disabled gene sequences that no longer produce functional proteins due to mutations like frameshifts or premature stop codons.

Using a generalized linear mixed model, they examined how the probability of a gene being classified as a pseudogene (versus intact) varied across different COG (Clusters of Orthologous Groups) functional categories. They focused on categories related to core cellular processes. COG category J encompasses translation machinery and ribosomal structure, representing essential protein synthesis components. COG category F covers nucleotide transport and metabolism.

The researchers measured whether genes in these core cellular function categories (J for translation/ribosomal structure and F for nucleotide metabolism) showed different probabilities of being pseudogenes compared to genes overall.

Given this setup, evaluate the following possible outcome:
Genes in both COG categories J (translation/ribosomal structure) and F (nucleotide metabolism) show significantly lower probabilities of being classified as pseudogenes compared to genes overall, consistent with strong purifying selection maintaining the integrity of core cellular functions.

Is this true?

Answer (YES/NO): NO